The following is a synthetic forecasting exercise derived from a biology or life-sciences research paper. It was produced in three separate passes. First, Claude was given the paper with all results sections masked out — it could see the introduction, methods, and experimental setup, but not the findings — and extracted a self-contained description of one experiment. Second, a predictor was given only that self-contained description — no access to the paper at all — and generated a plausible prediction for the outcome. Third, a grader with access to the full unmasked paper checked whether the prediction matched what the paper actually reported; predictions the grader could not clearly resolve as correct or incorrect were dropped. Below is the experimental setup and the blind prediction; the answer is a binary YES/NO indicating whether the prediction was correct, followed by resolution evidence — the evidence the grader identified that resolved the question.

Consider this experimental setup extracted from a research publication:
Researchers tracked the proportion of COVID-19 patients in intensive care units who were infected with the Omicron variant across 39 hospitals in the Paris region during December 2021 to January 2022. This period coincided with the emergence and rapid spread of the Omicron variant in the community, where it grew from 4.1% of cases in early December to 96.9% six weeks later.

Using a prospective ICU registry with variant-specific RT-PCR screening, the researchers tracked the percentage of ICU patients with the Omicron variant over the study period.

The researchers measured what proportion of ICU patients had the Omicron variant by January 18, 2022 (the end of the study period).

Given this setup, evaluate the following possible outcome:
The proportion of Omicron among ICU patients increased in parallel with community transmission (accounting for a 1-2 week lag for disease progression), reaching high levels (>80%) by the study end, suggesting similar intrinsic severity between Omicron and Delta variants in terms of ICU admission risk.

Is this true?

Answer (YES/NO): NO